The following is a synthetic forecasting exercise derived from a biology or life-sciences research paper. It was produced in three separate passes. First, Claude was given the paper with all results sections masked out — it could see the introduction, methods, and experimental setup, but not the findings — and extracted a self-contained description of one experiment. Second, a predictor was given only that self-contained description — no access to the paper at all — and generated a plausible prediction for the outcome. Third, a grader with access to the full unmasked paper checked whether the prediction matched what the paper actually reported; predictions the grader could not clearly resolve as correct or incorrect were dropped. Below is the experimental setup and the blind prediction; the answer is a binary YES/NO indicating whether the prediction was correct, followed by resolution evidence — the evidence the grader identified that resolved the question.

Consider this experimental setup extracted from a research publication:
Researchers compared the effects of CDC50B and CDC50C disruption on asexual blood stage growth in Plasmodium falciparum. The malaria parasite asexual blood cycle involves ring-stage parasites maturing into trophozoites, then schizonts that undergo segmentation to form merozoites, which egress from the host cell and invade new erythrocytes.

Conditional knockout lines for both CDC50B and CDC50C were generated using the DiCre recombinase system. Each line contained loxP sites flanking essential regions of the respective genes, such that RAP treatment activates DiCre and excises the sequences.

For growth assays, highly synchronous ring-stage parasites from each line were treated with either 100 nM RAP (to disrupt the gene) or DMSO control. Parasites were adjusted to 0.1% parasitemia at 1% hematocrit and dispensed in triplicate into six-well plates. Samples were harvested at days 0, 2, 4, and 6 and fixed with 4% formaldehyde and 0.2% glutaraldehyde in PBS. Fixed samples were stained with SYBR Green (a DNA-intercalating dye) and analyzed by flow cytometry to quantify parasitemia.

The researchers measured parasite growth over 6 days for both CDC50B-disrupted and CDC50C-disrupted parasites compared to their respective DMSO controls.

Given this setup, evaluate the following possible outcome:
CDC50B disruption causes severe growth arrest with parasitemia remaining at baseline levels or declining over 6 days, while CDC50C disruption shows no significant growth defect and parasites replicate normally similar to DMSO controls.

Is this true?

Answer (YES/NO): NO